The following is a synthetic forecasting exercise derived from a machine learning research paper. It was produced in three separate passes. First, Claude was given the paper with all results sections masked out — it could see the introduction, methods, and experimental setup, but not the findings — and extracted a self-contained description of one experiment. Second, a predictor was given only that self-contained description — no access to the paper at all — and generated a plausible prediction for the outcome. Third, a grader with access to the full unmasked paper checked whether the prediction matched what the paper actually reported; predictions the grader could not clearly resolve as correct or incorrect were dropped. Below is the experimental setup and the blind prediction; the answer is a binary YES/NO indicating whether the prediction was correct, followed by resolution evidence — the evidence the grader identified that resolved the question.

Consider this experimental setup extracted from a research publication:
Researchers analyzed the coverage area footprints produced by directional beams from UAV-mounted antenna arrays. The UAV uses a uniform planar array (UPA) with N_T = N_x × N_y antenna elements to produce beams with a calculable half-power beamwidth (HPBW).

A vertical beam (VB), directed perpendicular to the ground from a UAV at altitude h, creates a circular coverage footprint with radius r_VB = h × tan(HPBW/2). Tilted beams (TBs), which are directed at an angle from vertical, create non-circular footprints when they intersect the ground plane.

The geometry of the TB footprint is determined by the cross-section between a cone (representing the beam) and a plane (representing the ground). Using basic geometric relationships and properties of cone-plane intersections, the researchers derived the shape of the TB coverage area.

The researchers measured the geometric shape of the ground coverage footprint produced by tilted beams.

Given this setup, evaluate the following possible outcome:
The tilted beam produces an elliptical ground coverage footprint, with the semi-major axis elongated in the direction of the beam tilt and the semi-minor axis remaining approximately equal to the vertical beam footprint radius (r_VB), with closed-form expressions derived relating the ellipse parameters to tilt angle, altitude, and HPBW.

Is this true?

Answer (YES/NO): NO